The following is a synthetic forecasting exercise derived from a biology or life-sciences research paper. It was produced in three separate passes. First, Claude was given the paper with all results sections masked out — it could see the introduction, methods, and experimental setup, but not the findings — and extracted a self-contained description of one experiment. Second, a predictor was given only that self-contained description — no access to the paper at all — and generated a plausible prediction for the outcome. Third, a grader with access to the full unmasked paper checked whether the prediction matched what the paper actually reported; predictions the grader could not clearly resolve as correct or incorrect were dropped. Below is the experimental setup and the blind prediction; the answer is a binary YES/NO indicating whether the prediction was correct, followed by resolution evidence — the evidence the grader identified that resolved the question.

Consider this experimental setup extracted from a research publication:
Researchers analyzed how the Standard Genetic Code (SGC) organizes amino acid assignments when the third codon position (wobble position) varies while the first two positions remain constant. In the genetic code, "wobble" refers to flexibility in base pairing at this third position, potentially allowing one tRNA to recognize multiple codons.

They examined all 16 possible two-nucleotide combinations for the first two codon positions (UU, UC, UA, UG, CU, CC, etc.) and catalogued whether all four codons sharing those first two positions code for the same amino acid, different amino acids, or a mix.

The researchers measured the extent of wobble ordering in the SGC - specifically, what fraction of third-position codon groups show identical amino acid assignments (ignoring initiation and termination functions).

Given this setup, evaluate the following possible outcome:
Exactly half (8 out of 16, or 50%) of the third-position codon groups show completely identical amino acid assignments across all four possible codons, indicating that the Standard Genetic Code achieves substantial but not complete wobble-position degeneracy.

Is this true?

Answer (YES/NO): NO